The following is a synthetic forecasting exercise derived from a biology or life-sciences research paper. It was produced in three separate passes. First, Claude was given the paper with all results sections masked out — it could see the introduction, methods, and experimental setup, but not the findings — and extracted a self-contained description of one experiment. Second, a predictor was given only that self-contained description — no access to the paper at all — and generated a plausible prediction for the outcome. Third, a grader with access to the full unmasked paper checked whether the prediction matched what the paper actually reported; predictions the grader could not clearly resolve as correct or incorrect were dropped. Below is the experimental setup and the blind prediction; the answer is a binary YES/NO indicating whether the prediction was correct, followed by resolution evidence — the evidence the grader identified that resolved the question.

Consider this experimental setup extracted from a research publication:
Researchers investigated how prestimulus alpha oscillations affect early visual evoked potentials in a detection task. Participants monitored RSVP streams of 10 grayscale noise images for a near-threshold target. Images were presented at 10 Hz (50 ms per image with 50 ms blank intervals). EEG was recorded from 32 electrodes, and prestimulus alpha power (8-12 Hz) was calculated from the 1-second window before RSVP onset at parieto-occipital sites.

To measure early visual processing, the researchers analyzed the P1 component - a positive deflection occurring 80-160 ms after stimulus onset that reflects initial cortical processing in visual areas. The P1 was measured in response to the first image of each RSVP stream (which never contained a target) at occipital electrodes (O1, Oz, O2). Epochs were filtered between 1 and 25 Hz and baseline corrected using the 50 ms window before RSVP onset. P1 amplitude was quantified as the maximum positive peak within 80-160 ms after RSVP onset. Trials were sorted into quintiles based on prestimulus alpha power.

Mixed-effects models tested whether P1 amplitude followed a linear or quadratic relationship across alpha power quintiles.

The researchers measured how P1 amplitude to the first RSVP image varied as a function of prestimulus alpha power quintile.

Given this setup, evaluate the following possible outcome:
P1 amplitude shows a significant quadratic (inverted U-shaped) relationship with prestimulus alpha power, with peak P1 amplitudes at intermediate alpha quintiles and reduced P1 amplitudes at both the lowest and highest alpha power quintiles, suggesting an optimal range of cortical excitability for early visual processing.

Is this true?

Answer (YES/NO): YES